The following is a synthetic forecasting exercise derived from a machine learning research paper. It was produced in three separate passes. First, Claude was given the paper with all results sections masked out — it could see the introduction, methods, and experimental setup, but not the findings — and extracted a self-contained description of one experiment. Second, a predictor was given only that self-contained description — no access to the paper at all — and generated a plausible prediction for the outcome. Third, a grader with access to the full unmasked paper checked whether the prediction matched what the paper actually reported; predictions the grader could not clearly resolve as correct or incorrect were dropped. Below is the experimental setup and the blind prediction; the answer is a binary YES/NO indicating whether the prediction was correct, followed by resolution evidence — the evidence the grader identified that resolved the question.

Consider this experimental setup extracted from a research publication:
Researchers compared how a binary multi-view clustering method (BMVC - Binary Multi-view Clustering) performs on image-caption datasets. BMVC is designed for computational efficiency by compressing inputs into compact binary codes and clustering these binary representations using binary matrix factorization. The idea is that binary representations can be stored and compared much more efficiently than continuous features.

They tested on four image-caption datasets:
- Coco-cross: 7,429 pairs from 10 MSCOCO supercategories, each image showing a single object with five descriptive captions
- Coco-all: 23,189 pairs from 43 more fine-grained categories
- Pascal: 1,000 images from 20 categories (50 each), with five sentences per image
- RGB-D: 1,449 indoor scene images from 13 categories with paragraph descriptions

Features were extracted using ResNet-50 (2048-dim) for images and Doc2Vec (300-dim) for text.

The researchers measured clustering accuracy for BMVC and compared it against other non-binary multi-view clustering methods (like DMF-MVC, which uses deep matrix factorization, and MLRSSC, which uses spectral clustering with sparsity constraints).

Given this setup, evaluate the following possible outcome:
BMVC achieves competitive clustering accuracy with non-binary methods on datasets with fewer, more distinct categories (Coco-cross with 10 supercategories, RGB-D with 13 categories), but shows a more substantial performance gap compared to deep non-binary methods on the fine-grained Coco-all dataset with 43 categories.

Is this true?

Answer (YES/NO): NO